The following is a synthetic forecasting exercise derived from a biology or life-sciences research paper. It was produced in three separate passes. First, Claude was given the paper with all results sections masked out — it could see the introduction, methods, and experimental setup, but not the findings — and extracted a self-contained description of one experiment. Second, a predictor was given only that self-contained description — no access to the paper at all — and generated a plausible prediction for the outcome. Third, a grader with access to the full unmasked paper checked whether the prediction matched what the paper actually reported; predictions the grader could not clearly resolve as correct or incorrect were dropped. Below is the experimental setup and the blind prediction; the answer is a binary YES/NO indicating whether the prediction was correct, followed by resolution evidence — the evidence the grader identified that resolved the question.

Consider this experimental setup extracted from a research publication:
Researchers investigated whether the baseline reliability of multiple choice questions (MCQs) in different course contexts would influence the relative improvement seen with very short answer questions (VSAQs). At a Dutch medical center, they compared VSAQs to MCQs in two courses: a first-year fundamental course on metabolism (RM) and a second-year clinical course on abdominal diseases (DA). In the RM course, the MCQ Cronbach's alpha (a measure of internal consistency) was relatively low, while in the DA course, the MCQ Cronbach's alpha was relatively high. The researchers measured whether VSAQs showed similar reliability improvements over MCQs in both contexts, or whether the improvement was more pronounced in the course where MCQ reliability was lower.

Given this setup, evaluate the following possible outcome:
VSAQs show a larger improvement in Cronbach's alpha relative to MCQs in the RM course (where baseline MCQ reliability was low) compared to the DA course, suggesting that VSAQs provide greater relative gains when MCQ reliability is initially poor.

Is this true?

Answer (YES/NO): YES